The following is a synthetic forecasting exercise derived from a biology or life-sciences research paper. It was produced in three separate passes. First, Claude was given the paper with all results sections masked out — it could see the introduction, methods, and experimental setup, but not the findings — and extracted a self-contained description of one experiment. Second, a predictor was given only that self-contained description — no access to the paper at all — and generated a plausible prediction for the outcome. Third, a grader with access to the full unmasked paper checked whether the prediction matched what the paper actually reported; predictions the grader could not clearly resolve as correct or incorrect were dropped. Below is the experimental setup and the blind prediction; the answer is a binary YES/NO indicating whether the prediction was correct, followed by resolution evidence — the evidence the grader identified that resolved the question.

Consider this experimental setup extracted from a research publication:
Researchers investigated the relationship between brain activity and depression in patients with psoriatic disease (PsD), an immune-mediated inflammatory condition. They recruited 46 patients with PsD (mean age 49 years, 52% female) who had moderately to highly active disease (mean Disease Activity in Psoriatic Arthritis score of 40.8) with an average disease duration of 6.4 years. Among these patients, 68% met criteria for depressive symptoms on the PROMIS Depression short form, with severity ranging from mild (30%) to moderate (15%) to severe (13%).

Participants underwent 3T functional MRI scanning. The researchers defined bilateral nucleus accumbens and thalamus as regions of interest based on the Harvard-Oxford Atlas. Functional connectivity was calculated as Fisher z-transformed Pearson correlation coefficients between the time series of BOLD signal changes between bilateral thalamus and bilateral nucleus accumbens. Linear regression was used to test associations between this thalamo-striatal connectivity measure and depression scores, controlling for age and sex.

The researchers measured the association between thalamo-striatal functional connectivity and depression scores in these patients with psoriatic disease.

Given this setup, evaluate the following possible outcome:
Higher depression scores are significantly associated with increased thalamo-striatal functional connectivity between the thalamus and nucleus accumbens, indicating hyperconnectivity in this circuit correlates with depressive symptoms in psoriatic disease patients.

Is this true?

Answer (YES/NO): YES